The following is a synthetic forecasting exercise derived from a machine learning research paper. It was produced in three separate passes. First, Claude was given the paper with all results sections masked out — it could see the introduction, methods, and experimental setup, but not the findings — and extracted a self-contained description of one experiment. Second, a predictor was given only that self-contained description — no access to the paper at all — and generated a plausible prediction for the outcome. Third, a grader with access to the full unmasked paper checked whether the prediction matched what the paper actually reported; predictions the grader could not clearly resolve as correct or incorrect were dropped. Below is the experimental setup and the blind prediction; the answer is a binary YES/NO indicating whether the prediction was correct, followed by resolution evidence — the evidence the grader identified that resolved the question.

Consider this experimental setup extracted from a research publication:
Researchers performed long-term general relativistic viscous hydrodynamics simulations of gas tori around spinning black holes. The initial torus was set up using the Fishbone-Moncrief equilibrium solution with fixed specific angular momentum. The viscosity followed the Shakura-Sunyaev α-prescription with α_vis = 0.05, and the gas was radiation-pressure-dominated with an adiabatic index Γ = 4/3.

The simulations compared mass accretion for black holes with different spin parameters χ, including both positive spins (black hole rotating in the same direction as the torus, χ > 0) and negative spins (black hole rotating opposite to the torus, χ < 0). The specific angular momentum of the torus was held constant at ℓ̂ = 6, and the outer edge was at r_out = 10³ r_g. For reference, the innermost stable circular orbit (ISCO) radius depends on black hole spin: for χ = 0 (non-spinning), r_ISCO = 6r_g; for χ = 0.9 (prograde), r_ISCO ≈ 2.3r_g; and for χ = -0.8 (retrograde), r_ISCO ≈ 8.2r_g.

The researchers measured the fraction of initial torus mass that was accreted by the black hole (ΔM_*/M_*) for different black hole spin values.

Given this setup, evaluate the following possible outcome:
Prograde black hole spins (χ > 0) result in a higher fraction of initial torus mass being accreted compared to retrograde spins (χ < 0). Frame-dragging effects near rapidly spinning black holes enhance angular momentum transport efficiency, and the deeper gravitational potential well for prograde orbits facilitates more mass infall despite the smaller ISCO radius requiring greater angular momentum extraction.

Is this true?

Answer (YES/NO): NO